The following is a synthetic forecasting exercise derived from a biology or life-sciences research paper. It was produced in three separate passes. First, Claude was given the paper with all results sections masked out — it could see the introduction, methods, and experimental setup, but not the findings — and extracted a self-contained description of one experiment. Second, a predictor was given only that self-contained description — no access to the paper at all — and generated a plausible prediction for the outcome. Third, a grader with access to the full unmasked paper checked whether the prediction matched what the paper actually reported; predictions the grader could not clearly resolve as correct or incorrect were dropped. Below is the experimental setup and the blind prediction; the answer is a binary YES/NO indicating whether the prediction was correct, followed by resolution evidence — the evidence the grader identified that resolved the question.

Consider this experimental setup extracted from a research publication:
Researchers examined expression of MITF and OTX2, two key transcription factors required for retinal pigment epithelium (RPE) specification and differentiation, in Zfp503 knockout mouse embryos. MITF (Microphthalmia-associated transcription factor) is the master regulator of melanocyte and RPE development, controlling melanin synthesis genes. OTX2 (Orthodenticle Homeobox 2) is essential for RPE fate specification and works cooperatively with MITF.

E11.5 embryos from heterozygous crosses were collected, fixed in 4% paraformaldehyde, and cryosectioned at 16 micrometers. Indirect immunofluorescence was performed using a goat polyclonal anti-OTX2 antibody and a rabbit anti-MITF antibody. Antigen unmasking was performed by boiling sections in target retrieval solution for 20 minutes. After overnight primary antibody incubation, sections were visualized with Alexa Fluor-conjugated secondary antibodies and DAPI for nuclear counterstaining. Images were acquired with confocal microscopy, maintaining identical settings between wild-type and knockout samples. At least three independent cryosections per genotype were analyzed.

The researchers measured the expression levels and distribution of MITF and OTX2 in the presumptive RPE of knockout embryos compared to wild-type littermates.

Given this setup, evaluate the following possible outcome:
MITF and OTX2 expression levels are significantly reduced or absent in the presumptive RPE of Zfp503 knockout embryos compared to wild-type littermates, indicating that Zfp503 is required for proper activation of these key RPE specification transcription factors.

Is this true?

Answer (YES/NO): YES